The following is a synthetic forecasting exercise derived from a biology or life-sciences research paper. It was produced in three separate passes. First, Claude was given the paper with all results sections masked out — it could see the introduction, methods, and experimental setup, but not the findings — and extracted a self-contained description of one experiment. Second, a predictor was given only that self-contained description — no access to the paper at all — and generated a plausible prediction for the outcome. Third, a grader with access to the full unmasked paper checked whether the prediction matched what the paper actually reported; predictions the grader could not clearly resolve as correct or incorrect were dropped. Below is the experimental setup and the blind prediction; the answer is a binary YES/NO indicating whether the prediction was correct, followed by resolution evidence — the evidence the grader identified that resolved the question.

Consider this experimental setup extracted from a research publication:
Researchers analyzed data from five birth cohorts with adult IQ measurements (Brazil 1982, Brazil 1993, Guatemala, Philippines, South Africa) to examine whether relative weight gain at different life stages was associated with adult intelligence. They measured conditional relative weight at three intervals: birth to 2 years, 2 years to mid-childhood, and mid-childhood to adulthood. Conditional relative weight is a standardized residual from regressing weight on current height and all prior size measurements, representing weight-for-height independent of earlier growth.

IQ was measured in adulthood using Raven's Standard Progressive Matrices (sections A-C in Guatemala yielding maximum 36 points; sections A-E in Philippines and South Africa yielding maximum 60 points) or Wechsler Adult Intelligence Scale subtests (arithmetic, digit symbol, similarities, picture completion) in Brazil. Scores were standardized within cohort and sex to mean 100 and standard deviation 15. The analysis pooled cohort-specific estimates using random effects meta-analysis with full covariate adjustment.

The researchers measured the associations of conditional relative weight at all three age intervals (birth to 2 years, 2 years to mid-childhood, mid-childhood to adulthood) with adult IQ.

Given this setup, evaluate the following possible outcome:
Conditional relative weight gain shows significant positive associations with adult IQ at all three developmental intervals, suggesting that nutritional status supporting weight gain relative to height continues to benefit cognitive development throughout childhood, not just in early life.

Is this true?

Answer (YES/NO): NO